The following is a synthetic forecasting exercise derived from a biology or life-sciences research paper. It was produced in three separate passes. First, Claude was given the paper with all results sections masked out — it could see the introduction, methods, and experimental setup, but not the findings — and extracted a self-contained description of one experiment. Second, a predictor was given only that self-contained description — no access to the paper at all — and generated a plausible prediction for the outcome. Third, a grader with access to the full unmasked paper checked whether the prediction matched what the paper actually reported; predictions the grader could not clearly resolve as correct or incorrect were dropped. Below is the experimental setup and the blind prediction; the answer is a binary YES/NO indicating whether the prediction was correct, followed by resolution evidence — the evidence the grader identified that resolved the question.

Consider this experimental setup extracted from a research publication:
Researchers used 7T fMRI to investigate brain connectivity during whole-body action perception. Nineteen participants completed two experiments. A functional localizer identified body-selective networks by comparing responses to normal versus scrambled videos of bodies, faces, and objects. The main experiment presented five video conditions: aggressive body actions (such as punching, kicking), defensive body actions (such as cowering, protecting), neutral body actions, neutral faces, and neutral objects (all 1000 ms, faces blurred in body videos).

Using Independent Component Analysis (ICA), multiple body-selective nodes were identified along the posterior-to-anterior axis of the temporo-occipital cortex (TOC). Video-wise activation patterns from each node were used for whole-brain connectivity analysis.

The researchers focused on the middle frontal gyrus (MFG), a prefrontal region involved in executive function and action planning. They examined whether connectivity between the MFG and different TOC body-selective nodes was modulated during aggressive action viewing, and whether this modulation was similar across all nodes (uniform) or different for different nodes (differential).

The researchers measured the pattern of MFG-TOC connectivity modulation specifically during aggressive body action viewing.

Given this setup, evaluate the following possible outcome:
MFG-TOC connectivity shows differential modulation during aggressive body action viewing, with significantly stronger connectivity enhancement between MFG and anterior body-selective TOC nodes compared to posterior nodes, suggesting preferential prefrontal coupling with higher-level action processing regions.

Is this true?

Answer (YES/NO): YES